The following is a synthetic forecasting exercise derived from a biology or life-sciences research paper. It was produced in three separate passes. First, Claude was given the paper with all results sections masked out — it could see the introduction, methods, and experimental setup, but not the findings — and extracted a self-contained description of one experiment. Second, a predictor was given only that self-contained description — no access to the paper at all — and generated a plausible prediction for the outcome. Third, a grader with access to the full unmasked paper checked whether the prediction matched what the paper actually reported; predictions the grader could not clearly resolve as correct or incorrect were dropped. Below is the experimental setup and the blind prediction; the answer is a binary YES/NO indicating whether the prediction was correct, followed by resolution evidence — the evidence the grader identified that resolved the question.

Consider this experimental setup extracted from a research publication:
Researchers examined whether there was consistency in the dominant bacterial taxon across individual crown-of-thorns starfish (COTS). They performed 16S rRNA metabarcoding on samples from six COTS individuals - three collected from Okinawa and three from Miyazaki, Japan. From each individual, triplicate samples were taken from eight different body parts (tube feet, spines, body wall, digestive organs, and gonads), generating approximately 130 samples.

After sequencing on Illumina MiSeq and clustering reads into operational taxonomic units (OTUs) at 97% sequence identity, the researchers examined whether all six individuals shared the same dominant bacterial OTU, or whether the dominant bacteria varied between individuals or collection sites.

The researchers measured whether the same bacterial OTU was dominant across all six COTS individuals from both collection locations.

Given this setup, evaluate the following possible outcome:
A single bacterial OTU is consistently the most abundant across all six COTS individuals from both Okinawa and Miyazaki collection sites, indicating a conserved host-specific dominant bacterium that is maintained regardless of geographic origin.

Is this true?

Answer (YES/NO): YES